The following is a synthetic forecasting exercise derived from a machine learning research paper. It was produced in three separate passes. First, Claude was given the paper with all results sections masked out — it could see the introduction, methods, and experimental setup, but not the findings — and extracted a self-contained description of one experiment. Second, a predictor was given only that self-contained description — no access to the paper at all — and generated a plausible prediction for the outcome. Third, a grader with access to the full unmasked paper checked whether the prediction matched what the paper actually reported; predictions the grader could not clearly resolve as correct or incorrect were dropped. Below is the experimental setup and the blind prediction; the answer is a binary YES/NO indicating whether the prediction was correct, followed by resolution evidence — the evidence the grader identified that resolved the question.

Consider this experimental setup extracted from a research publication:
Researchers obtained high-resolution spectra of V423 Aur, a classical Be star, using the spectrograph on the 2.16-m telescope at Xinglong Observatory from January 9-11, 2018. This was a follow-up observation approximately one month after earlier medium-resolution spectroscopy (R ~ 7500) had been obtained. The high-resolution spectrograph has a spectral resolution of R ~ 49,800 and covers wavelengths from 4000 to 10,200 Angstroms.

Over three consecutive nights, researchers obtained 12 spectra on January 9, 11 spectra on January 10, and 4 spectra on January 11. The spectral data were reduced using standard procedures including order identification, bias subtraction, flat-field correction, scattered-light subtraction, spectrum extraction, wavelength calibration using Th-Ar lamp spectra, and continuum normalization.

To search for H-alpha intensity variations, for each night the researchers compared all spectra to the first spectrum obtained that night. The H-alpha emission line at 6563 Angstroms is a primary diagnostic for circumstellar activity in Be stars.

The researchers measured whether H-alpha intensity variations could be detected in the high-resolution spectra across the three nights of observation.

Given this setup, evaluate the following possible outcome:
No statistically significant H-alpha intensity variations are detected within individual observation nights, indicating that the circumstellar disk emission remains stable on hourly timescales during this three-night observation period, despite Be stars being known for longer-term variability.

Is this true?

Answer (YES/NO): YES